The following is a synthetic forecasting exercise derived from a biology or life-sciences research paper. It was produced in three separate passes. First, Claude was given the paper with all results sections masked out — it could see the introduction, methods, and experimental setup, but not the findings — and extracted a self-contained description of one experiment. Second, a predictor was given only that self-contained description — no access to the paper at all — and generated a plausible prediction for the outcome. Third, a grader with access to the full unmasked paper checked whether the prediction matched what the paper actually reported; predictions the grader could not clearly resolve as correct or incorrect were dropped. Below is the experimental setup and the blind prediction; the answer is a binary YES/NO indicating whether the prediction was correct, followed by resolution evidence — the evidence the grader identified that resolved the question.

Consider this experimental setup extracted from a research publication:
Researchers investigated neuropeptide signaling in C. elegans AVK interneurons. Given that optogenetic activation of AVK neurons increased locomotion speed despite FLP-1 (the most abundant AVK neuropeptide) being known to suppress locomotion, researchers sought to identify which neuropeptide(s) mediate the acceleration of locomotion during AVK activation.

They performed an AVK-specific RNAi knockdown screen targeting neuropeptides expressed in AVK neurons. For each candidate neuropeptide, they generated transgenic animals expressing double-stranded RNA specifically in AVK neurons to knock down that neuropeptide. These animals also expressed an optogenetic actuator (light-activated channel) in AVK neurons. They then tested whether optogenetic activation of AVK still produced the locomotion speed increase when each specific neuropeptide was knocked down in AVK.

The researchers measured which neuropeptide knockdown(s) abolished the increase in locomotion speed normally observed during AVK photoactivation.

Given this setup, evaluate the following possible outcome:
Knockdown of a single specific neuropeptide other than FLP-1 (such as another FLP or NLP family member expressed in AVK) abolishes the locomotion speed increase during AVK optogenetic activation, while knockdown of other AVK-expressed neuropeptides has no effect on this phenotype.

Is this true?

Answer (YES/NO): YES